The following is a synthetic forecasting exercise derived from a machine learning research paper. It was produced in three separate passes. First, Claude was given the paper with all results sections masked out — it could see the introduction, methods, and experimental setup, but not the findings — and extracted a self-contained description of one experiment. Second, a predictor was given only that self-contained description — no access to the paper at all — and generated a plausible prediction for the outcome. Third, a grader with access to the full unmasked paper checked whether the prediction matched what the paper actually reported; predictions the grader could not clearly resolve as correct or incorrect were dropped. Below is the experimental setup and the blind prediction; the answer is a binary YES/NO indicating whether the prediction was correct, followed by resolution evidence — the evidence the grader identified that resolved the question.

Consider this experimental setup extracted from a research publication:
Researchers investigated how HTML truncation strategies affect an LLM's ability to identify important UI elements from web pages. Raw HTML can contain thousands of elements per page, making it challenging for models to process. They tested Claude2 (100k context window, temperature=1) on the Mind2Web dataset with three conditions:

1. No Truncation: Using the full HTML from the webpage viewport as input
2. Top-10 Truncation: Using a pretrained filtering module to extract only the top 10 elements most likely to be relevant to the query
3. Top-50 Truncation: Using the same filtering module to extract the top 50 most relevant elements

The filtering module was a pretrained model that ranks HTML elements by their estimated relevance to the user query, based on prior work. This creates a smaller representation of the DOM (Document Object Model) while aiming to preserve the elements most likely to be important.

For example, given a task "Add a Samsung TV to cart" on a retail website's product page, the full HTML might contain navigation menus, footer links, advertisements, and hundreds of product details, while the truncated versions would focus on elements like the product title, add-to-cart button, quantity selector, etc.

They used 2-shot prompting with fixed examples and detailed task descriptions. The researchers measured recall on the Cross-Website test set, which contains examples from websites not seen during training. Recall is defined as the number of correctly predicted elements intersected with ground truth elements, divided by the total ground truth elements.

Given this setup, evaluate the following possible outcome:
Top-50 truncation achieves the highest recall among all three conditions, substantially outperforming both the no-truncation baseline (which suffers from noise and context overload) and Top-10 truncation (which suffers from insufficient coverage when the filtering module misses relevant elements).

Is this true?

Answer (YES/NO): YES